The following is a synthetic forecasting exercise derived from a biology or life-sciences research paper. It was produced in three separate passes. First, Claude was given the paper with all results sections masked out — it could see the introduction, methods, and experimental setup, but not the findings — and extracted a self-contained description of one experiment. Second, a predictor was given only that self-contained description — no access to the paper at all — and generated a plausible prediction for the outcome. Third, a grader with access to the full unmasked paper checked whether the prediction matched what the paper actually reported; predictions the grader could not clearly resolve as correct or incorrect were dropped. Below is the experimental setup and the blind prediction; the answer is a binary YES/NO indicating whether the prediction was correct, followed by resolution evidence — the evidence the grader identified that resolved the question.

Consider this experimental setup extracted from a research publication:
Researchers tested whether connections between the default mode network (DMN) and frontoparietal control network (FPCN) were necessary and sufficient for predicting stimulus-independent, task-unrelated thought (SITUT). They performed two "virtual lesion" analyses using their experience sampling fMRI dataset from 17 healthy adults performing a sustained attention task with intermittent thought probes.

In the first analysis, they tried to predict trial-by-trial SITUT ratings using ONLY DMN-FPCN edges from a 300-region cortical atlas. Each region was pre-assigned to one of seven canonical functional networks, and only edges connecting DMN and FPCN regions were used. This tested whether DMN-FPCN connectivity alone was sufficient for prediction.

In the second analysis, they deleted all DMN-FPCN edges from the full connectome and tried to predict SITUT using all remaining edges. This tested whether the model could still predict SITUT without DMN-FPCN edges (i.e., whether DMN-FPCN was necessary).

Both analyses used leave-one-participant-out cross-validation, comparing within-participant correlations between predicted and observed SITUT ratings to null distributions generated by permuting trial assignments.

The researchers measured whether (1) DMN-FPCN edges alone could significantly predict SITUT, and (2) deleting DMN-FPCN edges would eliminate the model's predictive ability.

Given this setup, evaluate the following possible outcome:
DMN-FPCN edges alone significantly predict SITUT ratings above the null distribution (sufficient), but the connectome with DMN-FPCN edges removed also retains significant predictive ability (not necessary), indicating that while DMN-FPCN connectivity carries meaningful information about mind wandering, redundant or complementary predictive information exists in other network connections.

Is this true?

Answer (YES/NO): NO